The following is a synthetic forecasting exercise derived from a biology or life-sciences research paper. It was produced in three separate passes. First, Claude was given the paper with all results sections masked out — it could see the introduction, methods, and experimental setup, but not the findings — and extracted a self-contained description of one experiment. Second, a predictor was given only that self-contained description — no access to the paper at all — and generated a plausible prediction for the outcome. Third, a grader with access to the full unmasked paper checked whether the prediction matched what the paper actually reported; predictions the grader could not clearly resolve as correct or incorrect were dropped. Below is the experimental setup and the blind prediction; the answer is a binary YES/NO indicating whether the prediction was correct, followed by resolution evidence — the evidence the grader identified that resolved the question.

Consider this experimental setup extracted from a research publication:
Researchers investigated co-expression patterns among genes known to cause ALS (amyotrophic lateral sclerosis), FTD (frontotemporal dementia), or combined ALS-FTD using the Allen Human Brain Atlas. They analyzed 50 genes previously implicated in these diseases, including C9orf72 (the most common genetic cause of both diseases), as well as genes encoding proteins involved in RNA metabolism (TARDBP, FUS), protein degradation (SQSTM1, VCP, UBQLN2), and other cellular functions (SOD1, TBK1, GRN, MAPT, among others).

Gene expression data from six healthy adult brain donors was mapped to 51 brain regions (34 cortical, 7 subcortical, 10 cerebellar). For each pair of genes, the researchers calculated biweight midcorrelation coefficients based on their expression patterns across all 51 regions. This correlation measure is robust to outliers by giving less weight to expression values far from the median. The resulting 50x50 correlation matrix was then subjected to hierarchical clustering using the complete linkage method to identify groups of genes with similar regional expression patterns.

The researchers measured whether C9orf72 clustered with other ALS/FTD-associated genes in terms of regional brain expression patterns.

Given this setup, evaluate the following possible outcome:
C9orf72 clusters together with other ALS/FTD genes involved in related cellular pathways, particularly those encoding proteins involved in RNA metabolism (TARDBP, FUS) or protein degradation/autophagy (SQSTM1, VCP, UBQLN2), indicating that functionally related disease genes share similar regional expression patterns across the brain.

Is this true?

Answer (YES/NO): NO